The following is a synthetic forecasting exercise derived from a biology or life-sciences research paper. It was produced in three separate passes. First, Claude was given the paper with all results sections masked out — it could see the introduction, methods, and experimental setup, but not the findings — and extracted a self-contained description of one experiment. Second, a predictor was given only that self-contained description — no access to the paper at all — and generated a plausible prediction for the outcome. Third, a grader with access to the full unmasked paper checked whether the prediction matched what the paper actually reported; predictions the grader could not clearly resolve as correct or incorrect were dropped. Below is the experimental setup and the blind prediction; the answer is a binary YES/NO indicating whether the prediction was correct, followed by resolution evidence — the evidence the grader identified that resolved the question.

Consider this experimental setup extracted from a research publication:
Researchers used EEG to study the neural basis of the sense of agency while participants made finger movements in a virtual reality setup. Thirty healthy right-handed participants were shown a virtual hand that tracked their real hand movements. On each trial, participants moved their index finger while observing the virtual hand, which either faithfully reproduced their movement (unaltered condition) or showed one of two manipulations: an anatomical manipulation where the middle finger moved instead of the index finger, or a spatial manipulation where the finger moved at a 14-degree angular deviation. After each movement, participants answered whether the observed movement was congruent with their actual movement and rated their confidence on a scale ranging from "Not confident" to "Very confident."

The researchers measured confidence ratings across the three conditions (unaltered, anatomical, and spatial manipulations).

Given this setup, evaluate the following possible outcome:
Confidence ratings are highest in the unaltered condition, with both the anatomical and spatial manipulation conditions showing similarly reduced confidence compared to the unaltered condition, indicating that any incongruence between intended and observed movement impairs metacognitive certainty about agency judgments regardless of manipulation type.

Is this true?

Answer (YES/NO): NO